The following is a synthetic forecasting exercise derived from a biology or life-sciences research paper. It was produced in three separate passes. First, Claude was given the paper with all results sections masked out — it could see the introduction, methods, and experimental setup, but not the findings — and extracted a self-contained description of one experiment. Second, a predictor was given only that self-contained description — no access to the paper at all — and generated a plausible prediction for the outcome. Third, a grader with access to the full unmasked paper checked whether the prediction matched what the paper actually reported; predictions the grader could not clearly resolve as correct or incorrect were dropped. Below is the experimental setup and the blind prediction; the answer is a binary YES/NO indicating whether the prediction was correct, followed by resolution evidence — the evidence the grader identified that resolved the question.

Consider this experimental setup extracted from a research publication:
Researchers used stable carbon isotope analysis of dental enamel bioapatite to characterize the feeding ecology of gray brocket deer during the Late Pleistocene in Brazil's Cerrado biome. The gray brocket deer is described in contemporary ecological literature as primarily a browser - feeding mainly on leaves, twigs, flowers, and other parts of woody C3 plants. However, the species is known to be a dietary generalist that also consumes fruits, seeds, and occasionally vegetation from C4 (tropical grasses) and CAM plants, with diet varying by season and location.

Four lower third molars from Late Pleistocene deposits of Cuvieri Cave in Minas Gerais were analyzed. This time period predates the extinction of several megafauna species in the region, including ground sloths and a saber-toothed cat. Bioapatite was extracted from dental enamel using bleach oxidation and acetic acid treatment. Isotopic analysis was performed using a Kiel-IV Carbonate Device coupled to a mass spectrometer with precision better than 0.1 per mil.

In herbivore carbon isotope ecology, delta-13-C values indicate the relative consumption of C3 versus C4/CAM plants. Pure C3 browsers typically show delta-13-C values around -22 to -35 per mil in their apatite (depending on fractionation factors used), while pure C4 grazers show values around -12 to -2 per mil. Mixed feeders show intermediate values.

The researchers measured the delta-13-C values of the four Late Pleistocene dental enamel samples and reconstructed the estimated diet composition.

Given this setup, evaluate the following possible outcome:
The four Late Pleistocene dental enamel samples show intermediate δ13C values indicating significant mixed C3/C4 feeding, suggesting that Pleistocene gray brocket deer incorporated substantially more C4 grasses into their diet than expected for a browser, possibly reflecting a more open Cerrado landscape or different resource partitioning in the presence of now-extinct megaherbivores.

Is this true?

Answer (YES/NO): NO